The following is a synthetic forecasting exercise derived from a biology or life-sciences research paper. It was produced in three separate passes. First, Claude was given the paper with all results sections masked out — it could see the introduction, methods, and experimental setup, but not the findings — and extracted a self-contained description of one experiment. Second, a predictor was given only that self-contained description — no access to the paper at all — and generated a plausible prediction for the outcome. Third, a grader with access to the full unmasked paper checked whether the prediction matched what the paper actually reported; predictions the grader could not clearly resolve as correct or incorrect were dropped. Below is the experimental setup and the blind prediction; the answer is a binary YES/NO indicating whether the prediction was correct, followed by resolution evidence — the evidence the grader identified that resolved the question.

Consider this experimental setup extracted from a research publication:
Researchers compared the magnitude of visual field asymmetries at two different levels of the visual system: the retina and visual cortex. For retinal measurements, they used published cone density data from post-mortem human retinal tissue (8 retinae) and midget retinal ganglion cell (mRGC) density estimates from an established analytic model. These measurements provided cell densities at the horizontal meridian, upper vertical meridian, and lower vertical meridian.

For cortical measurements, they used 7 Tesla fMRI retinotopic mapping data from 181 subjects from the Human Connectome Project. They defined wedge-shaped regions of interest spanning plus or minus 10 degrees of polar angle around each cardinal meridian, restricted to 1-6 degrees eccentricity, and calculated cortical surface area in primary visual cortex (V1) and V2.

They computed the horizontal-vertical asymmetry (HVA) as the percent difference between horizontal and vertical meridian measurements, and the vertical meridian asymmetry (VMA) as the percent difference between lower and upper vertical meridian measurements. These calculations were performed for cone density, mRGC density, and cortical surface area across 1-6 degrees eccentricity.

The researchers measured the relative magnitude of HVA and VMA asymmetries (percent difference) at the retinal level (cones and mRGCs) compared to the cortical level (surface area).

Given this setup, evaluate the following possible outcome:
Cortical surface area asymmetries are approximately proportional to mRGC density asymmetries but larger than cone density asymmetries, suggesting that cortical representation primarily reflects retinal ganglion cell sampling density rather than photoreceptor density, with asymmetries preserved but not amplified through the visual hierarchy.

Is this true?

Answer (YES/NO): NO